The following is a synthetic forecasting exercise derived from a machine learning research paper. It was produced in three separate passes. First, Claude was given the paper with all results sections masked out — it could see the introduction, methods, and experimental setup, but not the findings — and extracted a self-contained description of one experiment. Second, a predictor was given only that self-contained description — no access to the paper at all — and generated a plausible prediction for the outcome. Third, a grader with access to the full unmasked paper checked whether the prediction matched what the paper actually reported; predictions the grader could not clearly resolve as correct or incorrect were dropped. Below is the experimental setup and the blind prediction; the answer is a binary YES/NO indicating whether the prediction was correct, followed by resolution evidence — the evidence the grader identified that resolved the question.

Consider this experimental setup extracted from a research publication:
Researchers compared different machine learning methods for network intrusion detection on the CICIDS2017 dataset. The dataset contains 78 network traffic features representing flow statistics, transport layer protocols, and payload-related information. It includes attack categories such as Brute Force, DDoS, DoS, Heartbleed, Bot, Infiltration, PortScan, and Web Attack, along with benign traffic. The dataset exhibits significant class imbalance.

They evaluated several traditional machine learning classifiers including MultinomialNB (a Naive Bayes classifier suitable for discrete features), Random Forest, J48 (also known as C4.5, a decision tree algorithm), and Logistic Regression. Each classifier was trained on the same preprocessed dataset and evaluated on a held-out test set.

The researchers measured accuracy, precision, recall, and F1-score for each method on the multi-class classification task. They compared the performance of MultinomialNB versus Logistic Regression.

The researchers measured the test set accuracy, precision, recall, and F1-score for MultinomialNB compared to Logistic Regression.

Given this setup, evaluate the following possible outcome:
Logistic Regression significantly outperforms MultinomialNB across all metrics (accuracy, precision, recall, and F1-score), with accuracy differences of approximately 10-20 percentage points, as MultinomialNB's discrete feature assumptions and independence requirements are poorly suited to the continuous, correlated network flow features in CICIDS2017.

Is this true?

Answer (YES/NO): NO